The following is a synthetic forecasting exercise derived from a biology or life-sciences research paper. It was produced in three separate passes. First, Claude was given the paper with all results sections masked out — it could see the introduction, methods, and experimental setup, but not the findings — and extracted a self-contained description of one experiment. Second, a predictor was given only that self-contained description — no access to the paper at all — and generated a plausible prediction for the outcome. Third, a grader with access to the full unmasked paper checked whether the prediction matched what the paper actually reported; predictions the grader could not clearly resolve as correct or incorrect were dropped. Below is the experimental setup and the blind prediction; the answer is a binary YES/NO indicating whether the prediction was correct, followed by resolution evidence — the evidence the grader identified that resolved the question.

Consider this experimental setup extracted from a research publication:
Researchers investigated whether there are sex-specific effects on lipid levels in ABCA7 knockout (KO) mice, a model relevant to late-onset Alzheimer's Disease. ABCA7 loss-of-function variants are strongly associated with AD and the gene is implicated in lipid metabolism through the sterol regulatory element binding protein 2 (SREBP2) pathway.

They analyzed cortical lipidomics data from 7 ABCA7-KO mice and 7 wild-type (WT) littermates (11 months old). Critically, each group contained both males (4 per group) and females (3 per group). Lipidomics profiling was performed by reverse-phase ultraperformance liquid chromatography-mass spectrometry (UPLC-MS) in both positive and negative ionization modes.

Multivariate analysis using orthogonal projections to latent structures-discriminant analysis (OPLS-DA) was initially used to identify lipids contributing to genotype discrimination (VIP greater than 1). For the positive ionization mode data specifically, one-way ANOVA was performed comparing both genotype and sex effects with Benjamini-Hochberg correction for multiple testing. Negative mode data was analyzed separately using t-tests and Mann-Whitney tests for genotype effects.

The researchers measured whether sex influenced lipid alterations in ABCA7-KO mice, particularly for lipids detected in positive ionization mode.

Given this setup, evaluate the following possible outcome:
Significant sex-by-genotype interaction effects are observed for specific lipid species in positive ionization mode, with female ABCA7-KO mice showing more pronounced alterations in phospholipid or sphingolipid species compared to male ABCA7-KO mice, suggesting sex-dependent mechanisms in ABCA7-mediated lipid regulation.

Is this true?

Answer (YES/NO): NO